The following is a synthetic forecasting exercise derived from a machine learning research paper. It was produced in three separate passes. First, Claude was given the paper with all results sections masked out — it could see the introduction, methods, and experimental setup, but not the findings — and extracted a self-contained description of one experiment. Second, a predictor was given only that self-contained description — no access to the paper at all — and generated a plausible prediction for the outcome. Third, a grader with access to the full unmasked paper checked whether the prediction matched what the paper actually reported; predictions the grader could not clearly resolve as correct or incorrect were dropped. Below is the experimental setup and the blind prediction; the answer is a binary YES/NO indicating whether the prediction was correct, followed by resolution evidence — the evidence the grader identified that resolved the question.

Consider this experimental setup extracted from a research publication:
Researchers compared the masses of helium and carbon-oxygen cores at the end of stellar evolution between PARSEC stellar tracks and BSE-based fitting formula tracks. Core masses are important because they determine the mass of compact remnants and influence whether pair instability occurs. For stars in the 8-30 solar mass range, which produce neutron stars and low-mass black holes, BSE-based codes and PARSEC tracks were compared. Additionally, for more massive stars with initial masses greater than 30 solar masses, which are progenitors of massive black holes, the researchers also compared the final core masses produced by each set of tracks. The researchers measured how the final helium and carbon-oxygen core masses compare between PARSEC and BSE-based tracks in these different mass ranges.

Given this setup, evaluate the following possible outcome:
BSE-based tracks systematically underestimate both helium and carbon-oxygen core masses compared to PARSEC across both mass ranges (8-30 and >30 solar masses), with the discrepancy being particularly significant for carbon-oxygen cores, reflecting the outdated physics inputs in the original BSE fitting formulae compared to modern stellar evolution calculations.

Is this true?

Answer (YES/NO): NO